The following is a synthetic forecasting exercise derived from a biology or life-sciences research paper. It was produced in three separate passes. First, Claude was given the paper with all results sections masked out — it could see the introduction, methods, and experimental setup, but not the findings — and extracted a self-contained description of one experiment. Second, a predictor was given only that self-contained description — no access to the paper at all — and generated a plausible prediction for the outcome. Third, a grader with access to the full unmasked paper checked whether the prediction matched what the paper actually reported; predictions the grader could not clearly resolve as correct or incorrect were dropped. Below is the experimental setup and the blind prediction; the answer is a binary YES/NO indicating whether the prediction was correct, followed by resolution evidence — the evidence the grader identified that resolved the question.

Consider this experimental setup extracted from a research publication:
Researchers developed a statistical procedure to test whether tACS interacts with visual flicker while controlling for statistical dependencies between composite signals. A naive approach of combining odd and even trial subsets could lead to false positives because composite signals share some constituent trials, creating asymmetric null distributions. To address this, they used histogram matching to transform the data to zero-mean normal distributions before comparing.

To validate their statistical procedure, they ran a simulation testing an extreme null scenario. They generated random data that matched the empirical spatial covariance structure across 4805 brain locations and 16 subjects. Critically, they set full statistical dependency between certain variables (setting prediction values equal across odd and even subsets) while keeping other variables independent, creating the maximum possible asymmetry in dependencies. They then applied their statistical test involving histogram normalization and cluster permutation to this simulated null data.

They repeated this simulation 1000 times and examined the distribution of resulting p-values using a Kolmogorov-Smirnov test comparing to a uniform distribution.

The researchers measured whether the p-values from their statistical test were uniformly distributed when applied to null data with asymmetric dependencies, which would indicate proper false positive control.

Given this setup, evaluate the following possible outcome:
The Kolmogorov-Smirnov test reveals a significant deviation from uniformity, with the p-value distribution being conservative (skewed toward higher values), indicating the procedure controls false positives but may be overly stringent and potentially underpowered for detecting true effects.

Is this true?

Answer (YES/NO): NO